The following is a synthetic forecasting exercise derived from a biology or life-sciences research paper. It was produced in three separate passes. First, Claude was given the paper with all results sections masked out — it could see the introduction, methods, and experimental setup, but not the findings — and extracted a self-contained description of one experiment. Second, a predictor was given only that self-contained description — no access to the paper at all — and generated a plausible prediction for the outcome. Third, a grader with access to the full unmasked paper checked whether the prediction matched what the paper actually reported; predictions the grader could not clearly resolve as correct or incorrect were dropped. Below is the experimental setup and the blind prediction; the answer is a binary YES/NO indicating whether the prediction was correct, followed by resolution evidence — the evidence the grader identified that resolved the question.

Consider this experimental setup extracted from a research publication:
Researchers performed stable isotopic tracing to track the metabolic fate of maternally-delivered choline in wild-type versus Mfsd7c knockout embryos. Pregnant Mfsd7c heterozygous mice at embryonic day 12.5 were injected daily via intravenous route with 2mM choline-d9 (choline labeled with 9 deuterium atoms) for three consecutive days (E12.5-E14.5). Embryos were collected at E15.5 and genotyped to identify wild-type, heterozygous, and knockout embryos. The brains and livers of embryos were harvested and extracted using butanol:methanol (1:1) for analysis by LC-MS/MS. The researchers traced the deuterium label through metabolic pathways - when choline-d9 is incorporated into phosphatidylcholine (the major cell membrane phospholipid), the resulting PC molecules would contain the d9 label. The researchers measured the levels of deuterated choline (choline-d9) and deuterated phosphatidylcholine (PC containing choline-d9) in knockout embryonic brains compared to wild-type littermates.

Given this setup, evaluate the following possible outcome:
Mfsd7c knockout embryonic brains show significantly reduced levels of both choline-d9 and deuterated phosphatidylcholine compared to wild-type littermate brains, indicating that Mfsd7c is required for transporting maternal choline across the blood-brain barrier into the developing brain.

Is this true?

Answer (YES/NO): NO